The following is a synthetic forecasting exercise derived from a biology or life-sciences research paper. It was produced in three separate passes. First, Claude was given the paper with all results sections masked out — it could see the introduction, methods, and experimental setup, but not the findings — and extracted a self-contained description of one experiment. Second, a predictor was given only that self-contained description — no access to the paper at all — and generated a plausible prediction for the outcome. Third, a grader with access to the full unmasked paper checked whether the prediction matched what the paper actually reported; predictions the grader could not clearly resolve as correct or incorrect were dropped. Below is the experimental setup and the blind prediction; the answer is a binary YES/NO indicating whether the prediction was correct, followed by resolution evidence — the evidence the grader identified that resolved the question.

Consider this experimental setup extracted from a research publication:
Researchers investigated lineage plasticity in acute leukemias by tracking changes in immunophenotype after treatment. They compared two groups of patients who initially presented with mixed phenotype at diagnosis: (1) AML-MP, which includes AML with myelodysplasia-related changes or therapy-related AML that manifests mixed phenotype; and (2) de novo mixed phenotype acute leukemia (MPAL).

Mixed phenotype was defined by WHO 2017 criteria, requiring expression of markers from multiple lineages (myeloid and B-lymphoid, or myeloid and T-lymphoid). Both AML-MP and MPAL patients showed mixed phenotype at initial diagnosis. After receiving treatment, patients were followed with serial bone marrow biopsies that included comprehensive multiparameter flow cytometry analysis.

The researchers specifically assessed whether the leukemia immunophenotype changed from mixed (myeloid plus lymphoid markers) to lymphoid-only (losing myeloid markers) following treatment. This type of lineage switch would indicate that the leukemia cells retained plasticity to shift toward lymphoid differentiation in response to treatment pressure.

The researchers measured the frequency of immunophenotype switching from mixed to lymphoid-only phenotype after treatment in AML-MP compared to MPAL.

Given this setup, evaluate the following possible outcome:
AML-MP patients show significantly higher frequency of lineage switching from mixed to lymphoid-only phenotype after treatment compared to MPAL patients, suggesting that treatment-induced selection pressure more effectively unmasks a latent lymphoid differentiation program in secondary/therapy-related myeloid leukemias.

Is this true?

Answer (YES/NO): NO